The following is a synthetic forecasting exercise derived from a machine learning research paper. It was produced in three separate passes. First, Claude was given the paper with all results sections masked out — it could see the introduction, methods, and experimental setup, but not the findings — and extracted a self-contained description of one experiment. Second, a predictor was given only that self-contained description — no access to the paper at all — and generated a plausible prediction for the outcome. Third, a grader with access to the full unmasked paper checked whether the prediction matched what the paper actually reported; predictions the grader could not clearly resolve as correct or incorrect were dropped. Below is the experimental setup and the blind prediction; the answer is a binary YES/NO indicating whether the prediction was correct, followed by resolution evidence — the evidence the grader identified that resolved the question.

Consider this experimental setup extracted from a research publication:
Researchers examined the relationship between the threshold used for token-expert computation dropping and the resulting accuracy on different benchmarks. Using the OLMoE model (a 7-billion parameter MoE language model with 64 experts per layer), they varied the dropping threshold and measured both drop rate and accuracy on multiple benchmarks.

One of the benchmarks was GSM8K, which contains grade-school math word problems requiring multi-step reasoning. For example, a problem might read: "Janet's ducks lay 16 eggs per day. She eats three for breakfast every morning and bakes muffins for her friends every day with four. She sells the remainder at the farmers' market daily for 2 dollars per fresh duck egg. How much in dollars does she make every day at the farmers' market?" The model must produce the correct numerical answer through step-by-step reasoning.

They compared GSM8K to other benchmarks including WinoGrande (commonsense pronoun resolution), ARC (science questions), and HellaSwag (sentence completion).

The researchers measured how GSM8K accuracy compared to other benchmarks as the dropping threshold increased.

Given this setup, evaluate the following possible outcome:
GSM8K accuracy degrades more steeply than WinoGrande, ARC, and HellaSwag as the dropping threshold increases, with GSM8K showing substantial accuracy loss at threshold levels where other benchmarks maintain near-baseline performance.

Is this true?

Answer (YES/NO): YES